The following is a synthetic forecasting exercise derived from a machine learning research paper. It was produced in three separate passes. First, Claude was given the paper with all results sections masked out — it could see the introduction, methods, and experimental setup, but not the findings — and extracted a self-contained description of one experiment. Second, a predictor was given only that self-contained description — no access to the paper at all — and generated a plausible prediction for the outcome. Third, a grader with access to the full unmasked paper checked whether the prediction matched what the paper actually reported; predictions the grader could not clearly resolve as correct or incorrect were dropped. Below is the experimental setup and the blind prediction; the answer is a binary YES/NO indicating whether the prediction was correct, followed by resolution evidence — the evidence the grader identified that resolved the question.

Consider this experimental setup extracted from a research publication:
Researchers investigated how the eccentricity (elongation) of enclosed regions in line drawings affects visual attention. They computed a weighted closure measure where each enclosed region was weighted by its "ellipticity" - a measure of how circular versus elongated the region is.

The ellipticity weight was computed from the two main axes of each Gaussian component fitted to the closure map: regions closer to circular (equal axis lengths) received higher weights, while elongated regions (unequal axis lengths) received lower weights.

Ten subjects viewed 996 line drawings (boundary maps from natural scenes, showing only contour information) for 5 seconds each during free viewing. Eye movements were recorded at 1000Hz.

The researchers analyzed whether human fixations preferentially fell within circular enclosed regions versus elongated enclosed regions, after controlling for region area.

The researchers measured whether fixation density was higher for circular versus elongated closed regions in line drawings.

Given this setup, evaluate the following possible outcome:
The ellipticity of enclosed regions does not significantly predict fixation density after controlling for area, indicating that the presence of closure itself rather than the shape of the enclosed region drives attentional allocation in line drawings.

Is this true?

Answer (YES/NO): YES